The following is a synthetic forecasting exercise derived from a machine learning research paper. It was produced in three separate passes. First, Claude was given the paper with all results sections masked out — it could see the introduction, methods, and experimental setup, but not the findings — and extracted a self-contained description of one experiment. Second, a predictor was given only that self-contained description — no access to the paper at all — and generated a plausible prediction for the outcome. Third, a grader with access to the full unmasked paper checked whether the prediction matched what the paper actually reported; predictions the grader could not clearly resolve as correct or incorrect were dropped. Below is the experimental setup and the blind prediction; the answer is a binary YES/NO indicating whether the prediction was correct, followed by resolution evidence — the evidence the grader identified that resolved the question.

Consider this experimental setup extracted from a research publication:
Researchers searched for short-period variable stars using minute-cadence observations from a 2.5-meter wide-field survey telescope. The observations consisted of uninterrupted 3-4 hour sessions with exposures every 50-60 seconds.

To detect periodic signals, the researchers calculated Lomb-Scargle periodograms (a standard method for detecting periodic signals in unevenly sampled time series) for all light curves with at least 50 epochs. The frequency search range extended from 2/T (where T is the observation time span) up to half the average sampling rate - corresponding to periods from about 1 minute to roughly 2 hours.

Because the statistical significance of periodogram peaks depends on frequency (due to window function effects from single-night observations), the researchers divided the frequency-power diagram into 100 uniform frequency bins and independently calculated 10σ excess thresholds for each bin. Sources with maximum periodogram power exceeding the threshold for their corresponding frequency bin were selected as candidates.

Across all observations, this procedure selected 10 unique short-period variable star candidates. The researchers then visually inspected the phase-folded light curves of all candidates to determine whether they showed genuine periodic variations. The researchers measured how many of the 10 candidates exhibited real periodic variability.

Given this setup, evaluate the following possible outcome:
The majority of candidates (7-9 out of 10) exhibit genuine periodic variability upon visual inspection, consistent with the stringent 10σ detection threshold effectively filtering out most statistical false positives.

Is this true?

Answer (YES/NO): YES